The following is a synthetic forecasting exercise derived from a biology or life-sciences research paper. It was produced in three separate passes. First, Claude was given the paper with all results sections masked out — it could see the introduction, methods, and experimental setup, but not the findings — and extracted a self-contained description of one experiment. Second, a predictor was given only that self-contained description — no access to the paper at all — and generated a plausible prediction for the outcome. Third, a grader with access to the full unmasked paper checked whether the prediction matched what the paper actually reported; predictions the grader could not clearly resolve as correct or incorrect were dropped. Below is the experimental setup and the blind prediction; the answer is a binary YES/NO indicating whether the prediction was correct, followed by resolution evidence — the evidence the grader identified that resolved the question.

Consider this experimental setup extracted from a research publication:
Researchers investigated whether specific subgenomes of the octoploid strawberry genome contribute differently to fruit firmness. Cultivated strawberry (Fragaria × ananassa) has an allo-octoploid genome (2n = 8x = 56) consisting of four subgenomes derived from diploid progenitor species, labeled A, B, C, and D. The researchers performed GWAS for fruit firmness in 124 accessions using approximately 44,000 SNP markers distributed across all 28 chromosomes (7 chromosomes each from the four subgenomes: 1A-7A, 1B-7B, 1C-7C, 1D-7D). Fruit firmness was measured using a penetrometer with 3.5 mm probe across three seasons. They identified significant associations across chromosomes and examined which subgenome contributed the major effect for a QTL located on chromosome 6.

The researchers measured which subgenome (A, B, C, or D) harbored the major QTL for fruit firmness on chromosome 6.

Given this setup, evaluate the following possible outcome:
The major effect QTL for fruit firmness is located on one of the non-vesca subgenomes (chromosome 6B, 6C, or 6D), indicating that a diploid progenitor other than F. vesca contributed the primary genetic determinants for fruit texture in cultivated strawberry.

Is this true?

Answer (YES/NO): NO